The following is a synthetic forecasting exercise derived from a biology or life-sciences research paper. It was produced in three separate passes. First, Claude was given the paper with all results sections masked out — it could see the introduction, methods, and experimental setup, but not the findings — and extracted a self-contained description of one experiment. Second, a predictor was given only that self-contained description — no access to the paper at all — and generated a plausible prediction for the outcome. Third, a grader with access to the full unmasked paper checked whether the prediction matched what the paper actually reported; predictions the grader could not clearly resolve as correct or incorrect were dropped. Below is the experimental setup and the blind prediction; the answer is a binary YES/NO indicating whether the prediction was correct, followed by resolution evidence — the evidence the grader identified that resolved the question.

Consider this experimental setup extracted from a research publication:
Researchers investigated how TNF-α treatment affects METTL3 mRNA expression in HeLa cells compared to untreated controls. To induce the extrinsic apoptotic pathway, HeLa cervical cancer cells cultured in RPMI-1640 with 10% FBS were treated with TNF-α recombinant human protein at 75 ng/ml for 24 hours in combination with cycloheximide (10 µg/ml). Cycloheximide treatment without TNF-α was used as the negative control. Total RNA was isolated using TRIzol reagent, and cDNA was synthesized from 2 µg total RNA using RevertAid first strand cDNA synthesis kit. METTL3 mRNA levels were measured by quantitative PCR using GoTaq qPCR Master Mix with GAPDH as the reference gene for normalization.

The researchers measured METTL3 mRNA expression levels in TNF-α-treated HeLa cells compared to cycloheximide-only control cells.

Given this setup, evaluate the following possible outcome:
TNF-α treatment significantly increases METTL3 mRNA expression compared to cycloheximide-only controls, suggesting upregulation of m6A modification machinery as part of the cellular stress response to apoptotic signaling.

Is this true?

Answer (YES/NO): NO